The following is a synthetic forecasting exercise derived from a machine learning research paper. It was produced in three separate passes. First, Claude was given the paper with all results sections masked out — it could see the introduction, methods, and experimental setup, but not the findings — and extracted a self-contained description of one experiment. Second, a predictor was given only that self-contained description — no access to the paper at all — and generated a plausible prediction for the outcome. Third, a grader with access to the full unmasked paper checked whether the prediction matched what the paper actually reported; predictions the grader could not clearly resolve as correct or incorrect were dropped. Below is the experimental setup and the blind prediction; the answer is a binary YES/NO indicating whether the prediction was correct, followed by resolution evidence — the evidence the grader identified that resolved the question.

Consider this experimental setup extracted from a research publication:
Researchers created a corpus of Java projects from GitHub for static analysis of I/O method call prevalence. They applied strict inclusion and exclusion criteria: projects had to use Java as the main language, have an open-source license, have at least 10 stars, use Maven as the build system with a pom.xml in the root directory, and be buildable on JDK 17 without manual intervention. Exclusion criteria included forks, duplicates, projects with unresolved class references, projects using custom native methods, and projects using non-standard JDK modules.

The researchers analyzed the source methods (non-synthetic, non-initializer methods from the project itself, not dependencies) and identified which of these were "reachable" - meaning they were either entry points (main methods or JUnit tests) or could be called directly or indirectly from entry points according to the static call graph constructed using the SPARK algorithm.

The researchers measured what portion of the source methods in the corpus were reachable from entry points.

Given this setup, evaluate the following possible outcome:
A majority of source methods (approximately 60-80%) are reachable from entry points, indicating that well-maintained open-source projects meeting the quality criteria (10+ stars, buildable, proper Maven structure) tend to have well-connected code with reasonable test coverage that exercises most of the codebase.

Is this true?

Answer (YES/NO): NO